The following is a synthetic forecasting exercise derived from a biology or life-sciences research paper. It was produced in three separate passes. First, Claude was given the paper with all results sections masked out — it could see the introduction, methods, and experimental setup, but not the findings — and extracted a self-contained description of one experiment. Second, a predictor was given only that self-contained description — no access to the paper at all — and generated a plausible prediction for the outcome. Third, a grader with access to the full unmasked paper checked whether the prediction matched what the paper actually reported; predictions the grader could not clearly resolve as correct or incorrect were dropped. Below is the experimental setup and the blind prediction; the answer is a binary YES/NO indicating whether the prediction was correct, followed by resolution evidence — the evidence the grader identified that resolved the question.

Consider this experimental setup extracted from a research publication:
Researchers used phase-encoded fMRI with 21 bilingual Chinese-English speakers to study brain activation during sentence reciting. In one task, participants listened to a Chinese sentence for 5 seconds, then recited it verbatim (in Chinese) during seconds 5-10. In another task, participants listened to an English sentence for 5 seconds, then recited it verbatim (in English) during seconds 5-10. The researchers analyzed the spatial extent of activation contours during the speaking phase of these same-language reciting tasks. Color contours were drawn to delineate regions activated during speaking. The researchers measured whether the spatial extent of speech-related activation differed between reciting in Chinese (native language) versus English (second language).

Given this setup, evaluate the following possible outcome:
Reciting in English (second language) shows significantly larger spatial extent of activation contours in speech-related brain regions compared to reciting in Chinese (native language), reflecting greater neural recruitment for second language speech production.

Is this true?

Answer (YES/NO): NO